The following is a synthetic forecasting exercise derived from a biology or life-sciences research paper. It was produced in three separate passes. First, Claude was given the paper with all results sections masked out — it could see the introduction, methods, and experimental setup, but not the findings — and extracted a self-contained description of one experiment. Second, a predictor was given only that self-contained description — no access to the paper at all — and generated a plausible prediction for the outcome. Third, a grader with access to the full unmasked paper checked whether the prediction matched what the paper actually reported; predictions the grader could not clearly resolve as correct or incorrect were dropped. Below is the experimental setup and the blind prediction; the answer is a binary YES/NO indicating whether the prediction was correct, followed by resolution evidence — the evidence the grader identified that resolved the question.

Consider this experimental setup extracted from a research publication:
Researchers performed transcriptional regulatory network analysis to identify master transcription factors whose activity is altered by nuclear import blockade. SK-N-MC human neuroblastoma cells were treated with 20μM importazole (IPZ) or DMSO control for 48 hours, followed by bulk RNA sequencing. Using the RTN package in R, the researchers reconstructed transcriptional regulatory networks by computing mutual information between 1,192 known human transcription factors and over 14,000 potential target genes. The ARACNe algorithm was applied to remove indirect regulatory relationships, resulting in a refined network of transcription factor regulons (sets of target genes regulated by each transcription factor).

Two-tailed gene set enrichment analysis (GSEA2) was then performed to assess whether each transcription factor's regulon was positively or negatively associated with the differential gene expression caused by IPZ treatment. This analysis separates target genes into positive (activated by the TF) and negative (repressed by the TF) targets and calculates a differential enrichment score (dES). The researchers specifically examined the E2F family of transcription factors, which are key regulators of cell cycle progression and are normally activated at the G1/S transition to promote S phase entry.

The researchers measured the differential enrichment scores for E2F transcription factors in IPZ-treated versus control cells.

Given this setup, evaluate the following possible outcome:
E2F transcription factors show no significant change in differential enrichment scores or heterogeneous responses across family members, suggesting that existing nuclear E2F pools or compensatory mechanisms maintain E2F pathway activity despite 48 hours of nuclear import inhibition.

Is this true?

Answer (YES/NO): NO